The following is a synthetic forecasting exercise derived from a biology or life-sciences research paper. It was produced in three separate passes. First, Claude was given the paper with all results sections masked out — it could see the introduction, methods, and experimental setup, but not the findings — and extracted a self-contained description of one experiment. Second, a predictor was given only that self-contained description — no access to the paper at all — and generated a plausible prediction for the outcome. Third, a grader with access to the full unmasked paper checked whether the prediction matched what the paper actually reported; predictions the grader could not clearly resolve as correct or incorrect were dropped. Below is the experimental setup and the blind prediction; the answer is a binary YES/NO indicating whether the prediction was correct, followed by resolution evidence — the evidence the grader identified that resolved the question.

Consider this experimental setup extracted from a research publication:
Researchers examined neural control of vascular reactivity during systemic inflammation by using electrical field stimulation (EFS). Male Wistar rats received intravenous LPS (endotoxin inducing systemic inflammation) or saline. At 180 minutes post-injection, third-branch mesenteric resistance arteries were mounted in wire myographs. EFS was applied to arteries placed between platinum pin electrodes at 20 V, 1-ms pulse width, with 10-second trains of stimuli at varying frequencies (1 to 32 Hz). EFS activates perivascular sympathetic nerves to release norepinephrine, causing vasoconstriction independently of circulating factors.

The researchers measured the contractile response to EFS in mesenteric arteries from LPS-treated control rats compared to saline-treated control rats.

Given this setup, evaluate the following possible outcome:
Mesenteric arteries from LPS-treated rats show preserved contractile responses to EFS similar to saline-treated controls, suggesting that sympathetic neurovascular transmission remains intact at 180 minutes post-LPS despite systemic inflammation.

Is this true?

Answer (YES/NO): NO